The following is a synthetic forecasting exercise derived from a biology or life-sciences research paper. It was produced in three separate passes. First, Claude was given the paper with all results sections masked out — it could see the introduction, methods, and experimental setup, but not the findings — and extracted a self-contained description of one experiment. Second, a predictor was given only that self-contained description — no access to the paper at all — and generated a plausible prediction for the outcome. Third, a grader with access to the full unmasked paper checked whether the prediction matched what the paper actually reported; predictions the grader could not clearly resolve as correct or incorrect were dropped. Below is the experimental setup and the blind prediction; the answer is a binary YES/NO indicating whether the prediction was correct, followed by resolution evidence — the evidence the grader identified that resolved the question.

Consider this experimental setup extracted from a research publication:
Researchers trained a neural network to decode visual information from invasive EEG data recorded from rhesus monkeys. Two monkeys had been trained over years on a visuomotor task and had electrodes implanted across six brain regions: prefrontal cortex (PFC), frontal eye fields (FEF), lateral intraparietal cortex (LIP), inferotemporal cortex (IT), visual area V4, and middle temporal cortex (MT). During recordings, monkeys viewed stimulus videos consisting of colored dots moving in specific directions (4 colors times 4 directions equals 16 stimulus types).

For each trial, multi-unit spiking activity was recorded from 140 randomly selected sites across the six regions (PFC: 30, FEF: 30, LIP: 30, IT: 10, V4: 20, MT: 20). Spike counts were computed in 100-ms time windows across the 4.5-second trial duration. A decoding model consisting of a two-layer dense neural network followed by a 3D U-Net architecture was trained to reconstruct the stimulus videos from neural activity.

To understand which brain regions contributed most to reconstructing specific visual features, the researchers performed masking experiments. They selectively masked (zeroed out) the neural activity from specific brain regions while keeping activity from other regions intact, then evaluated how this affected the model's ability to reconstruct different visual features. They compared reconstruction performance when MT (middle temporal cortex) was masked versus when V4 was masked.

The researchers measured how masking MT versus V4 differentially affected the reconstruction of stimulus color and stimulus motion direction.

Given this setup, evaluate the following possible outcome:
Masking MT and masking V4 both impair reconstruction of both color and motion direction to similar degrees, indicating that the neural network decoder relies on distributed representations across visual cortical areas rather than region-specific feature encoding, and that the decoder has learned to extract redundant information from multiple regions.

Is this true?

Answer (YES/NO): NO